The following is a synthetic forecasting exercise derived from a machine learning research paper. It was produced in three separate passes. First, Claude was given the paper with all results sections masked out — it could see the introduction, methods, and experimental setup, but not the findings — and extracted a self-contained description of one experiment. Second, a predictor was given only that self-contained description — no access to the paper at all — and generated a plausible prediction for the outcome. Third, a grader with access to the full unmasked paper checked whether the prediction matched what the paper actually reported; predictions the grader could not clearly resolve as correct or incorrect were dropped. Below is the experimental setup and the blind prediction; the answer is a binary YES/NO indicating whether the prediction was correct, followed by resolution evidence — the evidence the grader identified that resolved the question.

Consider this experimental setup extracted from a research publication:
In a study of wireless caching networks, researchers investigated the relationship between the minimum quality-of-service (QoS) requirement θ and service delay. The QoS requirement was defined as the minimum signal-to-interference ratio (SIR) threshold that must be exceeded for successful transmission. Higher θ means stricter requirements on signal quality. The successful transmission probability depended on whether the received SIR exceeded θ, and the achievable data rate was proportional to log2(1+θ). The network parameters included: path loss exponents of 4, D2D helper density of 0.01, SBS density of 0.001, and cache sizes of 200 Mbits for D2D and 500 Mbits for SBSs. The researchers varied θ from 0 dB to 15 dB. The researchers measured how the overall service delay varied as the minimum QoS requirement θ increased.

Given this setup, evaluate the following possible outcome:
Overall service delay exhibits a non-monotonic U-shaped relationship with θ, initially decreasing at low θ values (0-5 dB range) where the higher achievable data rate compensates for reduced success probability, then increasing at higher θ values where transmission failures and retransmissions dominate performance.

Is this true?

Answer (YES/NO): NO